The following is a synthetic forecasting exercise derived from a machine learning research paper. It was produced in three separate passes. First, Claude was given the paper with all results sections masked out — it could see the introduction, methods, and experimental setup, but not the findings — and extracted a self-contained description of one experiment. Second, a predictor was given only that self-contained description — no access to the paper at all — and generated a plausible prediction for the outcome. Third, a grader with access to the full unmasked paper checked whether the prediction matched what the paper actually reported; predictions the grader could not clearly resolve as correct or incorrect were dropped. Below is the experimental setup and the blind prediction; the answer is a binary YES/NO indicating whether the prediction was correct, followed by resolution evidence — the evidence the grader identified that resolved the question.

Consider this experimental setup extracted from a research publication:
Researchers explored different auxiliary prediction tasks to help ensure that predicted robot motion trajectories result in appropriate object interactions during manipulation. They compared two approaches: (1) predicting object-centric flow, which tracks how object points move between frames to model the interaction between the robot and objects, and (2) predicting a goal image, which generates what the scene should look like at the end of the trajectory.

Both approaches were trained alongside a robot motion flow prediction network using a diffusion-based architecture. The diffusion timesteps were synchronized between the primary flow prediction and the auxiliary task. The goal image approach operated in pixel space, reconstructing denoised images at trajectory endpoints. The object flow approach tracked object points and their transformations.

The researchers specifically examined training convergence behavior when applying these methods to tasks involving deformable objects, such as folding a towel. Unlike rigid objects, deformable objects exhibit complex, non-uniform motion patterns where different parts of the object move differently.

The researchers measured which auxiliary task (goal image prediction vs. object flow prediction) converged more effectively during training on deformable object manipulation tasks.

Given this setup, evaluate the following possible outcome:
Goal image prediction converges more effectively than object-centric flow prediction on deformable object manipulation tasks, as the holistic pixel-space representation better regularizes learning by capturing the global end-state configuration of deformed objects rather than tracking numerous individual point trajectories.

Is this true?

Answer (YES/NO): YES